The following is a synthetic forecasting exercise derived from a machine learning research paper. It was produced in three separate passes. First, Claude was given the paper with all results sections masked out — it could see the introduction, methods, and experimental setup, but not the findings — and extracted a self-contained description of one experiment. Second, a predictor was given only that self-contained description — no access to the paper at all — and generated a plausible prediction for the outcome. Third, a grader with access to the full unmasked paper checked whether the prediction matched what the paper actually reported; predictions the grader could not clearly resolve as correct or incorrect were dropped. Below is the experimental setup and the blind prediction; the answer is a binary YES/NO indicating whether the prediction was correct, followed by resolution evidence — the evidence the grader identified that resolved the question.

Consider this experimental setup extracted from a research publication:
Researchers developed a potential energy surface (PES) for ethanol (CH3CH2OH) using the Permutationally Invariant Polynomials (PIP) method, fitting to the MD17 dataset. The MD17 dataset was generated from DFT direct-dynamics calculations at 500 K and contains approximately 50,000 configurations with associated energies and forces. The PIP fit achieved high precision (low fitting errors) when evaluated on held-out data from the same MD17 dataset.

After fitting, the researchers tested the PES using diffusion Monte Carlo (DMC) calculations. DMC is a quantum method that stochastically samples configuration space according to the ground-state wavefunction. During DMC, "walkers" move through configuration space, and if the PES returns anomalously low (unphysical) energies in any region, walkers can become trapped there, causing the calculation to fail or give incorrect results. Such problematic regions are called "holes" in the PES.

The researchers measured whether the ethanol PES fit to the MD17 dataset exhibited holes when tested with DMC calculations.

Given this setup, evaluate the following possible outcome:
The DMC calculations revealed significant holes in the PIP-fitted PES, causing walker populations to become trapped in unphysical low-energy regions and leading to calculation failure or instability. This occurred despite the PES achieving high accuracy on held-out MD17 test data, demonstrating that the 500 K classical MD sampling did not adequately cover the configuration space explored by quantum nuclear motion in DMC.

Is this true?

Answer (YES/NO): YES